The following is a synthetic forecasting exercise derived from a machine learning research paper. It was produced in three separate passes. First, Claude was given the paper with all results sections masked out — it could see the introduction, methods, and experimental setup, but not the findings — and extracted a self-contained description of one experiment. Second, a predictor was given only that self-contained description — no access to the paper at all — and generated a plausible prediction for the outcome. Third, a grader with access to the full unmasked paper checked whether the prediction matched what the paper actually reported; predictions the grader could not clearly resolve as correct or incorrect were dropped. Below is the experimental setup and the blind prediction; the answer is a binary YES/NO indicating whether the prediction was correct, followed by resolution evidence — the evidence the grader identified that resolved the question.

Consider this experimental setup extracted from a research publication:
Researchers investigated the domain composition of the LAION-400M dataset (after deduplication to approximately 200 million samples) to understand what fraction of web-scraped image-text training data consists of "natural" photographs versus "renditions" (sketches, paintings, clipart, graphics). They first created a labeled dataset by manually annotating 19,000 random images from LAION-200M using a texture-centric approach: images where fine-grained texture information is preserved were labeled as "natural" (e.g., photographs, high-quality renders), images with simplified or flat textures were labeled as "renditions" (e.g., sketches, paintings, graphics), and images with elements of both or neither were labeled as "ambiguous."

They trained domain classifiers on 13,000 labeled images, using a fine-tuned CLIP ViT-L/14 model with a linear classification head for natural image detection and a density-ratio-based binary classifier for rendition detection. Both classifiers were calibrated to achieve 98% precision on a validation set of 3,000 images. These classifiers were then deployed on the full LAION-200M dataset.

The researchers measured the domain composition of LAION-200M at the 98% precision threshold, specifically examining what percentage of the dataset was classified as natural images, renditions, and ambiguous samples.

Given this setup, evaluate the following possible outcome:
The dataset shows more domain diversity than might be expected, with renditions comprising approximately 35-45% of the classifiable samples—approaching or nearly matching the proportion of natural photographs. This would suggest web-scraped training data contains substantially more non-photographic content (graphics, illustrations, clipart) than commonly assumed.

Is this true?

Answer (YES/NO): NO